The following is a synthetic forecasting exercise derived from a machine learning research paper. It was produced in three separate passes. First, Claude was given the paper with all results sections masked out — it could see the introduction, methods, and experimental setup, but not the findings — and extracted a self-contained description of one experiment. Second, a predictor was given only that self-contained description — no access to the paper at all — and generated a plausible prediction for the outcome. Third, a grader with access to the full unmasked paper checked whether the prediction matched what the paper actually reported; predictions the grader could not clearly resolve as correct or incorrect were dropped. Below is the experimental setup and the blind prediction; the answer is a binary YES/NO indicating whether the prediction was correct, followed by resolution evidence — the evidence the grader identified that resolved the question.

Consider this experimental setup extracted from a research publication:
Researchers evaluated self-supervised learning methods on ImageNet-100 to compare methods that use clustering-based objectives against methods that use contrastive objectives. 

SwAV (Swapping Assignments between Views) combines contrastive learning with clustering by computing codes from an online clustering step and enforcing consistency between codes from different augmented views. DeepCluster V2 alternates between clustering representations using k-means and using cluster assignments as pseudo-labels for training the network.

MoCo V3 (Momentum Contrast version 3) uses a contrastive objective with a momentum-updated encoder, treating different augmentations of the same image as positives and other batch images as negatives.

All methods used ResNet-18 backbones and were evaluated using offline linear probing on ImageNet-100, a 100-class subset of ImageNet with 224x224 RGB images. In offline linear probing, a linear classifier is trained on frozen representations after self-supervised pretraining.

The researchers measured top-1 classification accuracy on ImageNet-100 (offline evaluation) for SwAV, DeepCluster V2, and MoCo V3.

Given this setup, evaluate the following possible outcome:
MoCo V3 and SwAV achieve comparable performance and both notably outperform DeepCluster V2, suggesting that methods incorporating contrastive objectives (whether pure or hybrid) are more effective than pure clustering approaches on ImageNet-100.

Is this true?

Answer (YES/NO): NO